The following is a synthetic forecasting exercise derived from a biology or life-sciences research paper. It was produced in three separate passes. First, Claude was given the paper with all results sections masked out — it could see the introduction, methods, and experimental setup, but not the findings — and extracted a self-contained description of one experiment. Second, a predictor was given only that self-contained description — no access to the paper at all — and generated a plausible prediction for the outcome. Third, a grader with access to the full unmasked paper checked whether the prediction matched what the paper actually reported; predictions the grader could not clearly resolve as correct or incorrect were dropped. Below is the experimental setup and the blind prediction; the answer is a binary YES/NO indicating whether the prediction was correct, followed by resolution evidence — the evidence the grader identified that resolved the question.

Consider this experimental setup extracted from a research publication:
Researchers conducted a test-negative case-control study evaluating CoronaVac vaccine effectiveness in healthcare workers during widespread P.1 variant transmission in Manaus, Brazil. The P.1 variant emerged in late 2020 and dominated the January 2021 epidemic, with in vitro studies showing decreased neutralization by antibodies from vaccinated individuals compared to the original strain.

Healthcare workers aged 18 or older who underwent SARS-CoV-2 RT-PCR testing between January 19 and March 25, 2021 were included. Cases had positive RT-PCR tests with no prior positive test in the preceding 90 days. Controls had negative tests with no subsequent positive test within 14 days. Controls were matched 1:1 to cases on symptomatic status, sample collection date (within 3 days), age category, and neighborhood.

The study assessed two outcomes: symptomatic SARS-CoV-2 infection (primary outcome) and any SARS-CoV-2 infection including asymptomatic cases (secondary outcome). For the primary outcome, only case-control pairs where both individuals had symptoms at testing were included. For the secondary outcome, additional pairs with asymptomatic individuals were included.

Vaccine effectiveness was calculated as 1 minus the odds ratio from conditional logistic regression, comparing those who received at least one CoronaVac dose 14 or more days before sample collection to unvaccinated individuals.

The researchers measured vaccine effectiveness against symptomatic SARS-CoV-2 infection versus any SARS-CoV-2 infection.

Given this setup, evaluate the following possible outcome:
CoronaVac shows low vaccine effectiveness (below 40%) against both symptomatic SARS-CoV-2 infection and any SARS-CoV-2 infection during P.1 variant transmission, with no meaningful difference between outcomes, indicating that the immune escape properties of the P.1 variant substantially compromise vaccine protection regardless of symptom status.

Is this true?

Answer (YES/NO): NO